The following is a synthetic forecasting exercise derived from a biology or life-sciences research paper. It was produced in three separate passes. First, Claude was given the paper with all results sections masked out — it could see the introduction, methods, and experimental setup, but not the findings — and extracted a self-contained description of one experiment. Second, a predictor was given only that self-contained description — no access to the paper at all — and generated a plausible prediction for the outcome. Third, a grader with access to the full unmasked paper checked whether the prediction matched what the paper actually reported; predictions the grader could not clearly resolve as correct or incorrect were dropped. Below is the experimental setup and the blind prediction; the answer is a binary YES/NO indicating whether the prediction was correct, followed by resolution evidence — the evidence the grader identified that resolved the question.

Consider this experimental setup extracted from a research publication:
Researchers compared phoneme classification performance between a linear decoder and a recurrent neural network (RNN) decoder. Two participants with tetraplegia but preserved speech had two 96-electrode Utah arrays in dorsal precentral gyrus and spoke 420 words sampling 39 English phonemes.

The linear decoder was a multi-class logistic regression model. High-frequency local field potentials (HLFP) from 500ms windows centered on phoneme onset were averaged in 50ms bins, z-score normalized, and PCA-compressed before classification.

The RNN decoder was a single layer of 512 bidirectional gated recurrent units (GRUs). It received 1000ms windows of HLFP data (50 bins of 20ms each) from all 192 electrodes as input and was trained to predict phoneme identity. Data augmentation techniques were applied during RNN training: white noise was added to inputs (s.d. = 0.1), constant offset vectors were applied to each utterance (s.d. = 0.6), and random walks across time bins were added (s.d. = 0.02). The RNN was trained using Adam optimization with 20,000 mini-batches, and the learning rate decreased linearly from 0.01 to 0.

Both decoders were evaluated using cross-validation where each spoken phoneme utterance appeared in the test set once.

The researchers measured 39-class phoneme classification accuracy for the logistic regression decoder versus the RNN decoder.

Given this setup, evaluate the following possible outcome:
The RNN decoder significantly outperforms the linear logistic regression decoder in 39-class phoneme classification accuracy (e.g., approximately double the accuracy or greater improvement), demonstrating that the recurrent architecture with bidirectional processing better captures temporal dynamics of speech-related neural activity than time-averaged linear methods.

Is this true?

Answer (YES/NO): NO